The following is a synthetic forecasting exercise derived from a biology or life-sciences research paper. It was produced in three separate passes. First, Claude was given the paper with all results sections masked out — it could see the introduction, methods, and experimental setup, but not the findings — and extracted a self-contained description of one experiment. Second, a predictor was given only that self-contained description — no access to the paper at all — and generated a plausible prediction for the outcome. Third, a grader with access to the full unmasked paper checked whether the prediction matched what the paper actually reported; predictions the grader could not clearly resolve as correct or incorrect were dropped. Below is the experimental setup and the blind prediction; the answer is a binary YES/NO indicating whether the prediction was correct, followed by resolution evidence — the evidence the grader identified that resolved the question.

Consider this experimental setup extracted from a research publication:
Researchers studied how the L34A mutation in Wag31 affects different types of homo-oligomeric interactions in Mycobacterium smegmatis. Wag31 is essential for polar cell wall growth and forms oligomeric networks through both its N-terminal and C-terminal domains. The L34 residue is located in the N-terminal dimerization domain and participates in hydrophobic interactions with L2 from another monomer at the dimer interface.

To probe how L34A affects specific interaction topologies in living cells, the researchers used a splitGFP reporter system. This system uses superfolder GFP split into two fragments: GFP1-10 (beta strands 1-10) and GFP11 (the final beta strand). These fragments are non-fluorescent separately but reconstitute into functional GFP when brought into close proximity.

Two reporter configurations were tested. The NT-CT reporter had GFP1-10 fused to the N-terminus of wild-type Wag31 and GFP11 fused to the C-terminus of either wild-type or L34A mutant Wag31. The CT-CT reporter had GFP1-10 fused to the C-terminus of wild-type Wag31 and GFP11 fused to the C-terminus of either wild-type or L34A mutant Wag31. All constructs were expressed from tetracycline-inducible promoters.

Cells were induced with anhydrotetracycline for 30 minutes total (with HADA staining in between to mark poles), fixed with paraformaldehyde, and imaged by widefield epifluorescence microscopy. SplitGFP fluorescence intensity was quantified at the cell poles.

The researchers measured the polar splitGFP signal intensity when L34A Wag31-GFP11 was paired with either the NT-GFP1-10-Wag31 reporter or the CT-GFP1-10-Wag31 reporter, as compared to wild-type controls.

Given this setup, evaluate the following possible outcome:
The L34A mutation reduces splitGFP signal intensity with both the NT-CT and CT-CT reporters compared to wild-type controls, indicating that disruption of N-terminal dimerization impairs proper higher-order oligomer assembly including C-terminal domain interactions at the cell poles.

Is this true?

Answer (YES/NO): YES